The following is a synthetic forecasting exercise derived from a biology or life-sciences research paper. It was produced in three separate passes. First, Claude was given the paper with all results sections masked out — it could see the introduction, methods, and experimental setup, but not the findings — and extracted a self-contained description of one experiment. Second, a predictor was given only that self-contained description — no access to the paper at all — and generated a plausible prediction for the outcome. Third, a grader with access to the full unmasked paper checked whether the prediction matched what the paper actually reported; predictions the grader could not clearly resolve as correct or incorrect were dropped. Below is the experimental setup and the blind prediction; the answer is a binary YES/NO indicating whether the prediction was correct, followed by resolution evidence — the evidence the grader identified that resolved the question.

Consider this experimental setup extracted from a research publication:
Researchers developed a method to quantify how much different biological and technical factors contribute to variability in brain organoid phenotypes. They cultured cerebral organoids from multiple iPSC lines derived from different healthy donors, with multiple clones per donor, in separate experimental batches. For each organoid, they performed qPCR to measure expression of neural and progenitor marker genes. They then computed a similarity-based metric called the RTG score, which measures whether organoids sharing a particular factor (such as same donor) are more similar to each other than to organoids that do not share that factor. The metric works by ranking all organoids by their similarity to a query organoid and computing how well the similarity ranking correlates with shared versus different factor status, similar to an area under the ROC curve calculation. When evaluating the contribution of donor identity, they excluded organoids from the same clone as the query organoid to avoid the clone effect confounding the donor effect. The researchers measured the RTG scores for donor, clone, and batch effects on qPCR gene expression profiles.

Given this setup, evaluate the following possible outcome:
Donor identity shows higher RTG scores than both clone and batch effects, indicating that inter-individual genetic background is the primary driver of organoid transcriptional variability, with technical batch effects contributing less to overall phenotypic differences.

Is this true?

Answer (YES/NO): NO